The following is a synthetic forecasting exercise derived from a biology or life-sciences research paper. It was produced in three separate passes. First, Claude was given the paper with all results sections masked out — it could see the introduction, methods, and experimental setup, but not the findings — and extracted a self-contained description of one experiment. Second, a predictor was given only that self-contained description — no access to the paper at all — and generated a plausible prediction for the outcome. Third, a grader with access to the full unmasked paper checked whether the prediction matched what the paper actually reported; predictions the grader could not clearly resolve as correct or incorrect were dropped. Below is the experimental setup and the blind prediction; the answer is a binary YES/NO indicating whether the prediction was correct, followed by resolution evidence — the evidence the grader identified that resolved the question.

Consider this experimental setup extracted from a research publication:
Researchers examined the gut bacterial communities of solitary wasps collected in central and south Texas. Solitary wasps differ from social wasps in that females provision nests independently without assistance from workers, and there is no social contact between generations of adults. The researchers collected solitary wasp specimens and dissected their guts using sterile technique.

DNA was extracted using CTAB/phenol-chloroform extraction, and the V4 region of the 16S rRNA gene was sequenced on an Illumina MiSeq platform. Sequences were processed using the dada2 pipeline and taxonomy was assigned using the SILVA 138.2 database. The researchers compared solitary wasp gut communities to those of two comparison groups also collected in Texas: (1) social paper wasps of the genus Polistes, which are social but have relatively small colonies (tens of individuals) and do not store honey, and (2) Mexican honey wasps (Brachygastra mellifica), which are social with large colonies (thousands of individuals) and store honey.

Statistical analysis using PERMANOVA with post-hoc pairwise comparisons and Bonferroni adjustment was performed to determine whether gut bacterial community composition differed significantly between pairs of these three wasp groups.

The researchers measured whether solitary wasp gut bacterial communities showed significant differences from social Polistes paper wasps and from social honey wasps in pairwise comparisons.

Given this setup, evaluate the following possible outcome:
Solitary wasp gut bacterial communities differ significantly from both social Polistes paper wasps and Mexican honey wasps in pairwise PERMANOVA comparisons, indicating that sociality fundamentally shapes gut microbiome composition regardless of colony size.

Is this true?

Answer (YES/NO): NO